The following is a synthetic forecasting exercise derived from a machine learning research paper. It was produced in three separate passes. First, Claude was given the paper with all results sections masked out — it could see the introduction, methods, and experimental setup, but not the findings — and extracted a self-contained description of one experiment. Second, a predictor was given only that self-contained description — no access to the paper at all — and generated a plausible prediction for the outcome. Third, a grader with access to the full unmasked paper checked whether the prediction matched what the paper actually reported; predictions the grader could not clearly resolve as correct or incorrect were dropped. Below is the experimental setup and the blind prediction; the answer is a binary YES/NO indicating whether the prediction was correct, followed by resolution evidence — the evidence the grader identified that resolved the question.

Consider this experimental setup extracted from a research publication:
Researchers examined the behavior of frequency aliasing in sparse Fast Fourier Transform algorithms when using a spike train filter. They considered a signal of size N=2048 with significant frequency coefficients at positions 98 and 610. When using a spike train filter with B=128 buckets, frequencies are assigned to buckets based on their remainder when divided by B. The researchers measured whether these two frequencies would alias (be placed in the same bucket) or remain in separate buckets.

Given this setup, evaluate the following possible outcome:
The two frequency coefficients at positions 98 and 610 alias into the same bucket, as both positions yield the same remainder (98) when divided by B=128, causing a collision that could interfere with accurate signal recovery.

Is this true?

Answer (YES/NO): YES